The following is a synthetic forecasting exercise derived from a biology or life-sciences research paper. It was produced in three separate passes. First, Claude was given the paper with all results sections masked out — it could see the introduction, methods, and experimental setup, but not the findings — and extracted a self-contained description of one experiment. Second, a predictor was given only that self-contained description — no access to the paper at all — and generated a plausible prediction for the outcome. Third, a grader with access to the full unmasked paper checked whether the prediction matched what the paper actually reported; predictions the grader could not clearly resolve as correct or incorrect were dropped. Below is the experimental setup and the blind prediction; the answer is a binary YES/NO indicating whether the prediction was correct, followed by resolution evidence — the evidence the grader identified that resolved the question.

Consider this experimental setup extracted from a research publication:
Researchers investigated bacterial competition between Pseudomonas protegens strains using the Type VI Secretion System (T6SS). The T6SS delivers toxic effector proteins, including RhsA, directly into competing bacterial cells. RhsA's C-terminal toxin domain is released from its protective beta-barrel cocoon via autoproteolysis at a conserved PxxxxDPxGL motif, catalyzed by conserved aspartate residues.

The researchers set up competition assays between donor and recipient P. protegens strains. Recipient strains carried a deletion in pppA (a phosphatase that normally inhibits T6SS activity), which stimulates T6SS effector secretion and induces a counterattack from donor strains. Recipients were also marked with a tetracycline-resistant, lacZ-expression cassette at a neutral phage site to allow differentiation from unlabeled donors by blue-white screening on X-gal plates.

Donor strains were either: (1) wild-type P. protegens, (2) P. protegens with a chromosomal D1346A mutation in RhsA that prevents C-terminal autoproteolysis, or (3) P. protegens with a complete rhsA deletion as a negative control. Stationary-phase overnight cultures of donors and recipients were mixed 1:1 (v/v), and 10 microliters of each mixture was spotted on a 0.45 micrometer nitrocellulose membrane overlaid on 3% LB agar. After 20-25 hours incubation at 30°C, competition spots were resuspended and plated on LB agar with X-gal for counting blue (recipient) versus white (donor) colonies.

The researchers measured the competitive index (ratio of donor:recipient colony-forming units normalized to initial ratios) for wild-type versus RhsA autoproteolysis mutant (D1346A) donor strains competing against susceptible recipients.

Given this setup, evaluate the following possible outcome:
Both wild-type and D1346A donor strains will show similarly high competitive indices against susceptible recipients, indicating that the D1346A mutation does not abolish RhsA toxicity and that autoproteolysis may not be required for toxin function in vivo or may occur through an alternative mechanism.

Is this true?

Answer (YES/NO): NO